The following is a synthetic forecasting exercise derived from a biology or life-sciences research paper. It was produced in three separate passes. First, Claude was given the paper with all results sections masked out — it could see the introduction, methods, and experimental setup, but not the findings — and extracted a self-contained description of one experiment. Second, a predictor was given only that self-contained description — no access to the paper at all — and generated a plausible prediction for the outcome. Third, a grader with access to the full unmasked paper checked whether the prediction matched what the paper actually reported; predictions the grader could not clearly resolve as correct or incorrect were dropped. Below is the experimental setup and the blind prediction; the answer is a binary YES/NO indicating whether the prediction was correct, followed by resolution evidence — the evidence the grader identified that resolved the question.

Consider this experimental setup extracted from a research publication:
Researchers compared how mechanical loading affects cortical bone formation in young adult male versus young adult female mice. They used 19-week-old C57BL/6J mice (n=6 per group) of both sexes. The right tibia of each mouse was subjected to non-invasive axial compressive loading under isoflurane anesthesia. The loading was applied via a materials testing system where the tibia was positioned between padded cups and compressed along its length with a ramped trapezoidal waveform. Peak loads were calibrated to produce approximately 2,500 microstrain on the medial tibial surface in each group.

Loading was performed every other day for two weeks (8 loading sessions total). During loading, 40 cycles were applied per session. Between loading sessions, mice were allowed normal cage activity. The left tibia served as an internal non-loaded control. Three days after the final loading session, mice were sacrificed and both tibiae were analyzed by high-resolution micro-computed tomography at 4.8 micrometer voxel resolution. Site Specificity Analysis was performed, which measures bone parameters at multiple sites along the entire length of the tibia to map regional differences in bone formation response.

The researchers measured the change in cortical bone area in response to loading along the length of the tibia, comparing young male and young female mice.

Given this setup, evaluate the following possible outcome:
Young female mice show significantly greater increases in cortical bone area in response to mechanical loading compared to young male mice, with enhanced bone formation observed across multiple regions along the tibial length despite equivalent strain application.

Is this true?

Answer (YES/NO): NO